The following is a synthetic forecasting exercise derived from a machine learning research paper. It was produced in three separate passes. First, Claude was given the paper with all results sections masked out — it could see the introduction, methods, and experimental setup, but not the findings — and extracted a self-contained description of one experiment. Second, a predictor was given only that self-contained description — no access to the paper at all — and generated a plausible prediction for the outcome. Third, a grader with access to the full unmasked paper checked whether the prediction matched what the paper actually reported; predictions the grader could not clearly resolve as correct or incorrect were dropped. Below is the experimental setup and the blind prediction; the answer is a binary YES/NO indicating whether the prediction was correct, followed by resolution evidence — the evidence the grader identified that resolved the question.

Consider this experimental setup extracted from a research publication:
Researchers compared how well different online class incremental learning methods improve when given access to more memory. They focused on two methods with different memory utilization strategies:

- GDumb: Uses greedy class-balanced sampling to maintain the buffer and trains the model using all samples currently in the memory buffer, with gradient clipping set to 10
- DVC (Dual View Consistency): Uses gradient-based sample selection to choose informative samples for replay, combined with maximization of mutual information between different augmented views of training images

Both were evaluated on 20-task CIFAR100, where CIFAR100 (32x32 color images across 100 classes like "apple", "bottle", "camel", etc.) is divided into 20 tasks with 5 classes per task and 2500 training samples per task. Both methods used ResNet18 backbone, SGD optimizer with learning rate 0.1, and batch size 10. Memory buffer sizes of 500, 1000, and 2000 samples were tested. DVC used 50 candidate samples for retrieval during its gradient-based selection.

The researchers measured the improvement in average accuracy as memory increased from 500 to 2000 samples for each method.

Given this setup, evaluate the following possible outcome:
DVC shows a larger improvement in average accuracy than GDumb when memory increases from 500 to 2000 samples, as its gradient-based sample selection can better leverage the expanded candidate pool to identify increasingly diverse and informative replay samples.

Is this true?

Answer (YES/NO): NO